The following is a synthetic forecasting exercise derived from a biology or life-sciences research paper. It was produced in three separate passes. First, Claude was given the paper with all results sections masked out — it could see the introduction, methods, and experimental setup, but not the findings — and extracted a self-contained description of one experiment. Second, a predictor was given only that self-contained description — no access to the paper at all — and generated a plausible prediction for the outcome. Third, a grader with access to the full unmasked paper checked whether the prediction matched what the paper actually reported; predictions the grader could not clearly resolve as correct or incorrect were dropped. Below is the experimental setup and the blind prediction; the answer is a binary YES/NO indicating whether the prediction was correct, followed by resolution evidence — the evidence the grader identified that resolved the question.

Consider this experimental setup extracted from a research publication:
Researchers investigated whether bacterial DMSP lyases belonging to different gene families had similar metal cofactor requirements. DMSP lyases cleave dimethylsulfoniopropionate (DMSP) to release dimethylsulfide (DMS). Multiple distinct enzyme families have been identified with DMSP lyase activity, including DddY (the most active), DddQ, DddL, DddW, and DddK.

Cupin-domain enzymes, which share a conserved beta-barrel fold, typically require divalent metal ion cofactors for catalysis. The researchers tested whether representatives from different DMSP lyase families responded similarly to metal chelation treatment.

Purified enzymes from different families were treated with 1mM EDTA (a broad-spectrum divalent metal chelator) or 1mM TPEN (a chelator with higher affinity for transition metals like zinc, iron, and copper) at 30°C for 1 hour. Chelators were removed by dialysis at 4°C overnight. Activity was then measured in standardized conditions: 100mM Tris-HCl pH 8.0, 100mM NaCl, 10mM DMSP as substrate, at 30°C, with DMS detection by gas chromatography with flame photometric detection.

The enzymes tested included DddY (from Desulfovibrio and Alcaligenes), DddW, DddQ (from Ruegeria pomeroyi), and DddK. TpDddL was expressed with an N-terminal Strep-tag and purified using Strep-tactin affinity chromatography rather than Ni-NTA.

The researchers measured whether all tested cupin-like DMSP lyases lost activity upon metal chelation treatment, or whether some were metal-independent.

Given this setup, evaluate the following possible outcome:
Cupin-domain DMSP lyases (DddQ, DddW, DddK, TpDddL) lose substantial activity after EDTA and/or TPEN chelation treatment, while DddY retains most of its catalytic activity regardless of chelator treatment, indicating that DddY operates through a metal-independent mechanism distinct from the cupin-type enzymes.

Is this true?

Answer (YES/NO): NO